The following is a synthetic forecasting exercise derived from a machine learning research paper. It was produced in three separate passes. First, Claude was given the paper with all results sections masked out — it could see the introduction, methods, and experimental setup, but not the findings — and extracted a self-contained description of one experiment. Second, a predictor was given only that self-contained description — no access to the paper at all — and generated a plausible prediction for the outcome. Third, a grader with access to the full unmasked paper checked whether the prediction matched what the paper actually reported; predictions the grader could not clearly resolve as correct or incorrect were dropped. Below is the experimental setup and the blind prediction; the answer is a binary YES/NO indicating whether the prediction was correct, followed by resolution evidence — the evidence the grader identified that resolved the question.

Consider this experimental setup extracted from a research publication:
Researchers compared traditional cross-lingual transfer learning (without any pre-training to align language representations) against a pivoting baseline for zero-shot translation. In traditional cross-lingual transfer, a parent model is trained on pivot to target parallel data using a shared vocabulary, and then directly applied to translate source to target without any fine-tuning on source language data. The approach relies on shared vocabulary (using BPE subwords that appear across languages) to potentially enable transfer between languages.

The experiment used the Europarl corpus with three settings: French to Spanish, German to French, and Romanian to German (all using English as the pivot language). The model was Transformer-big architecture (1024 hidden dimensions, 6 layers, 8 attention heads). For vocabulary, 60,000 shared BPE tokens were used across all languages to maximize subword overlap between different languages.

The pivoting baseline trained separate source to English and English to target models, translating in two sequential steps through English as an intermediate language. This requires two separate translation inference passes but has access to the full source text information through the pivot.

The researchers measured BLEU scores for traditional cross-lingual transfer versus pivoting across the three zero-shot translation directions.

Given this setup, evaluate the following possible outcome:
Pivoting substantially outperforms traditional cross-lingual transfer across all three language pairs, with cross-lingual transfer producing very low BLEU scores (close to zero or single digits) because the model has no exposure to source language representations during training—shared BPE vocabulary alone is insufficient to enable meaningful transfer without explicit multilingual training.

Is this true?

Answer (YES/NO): NO